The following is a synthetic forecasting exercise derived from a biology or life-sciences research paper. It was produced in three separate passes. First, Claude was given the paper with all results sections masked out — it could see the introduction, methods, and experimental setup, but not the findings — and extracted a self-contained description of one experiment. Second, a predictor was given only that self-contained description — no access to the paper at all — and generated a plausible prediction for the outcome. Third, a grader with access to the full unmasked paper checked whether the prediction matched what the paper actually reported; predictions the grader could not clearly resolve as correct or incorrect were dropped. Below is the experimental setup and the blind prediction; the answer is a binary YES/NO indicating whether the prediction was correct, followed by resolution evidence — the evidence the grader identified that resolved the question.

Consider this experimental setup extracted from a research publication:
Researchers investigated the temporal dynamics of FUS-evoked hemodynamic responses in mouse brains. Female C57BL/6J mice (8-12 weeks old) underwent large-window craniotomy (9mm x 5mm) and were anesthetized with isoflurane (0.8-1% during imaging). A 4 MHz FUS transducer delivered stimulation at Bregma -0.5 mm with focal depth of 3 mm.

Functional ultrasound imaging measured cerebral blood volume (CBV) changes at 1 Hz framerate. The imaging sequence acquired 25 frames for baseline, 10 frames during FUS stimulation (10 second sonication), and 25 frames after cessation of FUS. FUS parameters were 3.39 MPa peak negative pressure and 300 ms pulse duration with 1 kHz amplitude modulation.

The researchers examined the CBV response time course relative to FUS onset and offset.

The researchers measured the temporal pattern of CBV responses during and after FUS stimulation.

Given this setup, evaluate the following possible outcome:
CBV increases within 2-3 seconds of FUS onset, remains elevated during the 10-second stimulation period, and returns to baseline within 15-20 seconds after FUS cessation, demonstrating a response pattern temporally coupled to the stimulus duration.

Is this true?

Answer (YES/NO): NO